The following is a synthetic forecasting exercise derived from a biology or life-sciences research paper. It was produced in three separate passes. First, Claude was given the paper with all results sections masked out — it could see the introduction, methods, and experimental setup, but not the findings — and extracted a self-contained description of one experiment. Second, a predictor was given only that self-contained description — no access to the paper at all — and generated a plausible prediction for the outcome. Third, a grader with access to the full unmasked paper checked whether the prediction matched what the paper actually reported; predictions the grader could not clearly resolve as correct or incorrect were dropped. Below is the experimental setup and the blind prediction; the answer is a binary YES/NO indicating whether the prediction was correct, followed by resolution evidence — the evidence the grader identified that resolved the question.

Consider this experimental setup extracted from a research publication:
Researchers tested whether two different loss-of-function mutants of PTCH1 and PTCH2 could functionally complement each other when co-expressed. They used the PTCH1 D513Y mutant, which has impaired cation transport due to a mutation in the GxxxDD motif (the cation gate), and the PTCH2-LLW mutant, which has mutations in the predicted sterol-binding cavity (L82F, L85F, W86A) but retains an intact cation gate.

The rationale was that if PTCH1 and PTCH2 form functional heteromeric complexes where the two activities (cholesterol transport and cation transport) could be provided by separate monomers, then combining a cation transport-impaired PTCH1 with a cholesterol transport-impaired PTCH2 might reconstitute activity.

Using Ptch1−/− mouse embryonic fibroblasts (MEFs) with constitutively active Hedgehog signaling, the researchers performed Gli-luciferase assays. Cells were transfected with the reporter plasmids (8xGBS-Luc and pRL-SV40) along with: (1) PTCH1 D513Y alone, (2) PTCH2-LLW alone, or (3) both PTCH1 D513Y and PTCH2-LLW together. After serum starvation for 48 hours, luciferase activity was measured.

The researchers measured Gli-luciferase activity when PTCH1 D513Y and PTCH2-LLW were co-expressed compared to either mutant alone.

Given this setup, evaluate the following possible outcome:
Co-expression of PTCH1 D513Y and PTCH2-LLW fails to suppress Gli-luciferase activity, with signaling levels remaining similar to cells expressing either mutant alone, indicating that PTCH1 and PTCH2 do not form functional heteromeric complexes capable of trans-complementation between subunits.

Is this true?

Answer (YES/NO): NO